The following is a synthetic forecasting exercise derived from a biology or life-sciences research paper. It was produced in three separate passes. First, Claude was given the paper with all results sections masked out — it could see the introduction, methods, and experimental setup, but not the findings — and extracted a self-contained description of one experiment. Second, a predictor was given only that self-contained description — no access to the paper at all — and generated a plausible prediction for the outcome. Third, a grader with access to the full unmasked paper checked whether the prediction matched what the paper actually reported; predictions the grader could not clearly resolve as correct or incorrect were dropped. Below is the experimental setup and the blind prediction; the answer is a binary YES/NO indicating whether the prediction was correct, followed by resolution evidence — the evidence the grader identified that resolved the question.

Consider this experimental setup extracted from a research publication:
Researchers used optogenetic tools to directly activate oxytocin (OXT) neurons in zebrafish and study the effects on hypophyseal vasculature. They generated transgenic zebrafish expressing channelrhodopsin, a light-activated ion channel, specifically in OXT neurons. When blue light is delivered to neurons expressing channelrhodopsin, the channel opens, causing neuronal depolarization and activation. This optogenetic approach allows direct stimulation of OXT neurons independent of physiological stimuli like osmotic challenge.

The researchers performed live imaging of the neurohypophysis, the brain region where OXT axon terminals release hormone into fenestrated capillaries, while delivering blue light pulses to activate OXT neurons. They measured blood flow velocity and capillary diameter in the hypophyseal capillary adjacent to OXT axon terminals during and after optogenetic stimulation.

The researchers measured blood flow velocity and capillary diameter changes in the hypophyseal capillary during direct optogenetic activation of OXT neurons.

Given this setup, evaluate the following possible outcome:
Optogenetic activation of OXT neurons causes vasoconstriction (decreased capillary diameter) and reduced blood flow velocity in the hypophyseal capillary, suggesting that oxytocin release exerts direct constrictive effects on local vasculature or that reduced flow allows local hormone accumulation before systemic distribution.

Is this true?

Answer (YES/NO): NO